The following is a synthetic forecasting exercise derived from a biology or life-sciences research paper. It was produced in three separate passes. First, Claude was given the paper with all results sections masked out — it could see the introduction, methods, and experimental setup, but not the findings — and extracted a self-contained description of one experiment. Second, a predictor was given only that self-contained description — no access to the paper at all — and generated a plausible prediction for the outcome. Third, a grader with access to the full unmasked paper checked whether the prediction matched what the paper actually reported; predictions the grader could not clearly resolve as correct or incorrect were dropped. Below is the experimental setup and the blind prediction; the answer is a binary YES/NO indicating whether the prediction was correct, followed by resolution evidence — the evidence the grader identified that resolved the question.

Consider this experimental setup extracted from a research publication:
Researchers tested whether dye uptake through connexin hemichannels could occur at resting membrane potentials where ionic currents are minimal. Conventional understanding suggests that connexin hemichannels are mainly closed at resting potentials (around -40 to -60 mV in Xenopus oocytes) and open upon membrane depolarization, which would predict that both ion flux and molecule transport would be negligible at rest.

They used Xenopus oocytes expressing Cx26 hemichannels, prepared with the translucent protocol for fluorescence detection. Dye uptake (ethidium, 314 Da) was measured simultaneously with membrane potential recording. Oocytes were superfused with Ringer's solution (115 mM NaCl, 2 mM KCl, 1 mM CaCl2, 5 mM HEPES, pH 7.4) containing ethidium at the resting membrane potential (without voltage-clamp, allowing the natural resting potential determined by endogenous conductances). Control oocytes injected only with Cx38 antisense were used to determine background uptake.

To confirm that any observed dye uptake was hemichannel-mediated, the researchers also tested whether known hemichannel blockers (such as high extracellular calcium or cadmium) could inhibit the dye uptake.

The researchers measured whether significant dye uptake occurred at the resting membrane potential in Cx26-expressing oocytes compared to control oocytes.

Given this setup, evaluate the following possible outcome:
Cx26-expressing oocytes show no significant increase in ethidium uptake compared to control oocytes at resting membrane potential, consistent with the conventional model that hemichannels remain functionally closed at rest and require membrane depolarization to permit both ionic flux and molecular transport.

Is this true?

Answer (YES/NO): NO